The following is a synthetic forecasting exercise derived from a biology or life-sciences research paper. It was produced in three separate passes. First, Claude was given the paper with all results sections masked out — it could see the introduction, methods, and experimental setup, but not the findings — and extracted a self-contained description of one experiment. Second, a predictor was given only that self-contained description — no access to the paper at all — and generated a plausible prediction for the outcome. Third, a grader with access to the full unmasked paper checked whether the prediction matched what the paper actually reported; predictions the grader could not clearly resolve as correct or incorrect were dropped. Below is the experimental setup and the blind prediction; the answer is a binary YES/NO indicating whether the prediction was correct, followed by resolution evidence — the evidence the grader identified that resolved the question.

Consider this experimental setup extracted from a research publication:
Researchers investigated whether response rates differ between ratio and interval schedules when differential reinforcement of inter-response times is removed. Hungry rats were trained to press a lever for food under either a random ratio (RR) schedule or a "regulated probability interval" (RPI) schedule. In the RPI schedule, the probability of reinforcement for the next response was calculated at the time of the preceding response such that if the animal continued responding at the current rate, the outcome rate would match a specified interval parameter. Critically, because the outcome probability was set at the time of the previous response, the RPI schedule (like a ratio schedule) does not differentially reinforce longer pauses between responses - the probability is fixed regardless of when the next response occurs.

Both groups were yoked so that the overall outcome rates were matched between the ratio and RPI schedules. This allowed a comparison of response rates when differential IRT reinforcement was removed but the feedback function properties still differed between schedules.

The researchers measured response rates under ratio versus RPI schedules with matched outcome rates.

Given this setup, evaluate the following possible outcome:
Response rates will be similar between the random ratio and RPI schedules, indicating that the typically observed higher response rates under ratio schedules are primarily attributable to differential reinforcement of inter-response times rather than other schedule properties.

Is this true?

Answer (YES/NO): NO